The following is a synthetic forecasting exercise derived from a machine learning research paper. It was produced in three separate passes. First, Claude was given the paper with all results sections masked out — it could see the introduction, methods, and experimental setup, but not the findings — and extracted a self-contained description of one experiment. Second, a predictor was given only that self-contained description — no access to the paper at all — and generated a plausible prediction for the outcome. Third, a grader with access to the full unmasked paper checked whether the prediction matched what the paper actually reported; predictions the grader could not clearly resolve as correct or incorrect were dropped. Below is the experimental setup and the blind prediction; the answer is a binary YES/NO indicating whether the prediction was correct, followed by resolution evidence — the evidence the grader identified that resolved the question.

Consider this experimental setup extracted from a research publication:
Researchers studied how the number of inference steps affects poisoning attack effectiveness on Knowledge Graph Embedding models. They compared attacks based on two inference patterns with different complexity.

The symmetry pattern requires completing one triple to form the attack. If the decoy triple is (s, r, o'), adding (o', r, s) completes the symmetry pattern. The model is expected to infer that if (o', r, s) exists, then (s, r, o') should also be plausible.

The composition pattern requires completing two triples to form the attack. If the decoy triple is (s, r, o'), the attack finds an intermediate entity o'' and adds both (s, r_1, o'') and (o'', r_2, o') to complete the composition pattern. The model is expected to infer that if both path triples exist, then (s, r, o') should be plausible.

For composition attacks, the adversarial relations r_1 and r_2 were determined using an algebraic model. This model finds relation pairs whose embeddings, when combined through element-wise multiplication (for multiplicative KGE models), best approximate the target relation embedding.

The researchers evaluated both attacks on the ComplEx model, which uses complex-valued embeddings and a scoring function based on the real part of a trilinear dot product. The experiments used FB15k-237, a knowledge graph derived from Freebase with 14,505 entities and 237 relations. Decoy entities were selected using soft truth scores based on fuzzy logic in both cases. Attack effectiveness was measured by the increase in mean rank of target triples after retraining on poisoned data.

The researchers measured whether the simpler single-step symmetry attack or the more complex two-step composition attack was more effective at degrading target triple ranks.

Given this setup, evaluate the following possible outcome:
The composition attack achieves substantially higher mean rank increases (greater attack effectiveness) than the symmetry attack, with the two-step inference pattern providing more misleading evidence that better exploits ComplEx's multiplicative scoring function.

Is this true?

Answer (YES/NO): NO